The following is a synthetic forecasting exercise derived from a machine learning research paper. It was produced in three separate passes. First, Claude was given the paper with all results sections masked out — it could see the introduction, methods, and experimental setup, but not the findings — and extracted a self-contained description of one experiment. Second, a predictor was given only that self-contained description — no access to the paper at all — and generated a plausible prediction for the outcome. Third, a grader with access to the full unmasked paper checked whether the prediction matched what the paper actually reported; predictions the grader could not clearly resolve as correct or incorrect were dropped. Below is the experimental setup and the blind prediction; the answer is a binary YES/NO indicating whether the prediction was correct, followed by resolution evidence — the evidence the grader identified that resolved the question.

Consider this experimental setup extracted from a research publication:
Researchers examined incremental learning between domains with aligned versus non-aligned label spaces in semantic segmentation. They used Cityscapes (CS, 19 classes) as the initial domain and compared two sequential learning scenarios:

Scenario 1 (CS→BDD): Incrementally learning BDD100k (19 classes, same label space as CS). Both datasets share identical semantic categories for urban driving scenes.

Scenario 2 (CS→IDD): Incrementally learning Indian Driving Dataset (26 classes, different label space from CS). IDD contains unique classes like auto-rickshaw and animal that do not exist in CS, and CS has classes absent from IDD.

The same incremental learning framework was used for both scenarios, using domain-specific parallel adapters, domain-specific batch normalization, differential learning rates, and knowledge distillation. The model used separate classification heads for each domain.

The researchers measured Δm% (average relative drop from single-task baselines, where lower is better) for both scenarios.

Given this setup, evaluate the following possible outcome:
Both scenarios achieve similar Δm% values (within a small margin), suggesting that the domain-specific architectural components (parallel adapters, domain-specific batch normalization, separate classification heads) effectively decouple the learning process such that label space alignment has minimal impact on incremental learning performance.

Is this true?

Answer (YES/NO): NO